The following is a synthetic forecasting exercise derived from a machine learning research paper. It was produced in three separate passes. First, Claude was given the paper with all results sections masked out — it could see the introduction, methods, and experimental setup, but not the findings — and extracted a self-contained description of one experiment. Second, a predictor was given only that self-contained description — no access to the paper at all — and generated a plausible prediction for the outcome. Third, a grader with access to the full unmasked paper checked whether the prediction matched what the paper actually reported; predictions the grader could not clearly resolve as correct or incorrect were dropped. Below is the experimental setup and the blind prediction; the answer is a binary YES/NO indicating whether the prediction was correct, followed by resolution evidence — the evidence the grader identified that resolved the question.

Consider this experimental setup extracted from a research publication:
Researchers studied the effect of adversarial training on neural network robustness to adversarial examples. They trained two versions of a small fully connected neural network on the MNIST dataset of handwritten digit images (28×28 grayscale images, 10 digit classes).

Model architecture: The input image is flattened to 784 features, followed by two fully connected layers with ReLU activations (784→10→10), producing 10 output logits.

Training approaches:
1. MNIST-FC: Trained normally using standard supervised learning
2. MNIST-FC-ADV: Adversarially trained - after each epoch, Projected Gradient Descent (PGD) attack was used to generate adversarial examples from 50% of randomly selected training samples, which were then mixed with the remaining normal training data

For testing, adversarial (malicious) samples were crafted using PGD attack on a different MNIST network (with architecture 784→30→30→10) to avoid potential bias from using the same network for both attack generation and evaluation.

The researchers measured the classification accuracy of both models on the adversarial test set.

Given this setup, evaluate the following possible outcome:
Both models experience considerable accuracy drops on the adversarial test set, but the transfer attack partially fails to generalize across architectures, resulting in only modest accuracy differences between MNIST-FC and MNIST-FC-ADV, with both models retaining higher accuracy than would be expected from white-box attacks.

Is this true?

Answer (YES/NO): NO